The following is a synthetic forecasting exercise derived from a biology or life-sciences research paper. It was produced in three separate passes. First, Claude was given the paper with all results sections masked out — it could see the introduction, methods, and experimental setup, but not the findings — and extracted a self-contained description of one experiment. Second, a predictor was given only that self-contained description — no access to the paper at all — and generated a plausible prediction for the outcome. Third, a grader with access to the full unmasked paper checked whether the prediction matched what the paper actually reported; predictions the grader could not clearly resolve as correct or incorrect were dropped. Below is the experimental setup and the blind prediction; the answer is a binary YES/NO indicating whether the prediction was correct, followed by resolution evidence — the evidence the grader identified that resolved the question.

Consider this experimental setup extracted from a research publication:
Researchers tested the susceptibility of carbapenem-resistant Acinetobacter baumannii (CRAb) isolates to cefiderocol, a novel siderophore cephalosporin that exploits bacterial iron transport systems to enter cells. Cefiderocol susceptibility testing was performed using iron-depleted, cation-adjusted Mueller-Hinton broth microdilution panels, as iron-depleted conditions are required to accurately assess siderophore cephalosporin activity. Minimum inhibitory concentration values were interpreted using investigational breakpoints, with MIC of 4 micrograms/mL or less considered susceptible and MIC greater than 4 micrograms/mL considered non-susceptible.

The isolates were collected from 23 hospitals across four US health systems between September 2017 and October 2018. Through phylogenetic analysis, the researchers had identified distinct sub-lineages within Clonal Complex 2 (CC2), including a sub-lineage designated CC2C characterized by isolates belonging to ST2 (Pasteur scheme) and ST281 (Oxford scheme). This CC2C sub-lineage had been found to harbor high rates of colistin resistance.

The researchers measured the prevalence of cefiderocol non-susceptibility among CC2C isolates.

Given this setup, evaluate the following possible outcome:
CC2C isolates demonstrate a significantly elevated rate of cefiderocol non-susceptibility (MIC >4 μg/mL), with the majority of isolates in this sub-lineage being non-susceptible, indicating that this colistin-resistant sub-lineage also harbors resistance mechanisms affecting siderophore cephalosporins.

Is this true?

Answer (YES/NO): NO